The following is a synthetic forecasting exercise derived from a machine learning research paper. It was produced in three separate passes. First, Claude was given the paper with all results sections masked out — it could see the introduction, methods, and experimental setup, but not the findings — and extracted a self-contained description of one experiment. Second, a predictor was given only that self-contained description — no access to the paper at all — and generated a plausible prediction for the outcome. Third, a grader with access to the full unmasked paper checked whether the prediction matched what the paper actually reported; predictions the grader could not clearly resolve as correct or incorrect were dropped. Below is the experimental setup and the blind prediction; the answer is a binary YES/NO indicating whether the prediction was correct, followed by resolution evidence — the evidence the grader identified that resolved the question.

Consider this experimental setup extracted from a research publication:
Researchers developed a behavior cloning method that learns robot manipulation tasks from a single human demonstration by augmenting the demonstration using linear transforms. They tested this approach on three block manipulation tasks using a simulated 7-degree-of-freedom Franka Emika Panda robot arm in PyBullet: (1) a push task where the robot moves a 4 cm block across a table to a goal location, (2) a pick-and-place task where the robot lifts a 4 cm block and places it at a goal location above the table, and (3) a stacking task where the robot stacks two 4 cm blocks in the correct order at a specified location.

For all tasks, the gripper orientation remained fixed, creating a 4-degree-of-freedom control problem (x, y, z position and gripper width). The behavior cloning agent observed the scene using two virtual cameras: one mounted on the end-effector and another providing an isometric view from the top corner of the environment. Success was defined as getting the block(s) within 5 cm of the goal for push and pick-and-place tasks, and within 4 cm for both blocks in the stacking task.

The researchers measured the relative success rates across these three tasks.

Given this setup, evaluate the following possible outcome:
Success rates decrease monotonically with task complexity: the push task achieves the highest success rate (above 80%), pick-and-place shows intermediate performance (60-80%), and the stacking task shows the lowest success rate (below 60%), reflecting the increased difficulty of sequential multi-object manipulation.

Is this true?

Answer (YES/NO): NO